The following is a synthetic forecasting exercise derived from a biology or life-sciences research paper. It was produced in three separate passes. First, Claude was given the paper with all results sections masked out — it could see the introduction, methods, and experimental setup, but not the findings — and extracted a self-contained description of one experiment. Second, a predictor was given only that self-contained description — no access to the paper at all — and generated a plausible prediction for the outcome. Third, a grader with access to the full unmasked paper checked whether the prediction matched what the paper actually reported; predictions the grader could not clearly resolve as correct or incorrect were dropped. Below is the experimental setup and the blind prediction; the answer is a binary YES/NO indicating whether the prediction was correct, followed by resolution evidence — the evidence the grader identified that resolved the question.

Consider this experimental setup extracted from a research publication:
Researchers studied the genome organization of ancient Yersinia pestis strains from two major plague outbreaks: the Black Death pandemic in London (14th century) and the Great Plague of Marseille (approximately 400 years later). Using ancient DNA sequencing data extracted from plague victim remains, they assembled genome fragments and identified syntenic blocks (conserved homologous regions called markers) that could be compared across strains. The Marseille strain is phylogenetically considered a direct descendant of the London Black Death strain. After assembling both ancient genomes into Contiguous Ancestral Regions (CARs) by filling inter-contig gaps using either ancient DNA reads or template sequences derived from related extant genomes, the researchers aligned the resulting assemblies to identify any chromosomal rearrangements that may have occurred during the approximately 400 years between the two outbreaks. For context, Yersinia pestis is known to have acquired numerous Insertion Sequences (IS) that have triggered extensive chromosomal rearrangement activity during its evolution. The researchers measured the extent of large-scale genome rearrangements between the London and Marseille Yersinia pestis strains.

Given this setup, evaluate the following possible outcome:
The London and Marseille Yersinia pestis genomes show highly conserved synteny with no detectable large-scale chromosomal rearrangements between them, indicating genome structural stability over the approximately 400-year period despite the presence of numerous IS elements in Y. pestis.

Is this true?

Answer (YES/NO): YES